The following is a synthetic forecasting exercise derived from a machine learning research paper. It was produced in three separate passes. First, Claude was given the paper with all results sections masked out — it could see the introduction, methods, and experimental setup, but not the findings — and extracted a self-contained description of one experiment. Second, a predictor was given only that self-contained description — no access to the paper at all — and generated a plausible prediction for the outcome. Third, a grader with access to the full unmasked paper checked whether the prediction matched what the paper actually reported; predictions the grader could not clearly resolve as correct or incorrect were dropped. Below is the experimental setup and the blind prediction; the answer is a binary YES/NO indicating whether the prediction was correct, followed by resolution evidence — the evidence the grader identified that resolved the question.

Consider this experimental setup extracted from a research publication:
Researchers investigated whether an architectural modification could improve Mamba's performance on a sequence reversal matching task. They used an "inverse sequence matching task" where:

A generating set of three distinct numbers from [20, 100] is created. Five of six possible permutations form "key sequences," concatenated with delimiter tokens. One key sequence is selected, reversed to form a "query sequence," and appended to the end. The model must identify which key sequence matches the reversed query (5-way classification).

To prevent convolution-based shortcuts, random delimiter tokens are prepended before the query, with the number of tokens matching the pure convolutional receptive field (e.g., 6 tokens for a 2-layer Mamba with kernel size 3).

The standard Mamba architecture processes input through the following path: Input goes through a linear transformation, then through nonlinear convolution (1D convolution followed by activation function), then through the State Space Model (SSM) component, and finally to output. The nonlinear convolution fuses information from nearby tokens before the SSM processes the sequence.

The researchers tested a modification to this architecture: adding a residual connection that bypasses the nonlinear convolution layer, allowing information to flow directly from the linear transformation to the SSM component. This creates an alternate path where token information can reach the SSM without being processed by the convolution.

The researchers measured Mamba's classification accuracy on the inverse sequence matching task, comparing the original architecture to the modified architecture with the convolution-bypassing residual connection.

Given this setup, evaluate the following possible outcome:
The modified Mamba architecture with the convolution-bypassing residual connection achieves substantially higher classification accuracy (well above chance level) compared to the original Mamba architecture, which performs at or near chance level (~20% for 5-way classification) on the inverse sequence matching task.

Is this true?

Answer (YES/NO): YES